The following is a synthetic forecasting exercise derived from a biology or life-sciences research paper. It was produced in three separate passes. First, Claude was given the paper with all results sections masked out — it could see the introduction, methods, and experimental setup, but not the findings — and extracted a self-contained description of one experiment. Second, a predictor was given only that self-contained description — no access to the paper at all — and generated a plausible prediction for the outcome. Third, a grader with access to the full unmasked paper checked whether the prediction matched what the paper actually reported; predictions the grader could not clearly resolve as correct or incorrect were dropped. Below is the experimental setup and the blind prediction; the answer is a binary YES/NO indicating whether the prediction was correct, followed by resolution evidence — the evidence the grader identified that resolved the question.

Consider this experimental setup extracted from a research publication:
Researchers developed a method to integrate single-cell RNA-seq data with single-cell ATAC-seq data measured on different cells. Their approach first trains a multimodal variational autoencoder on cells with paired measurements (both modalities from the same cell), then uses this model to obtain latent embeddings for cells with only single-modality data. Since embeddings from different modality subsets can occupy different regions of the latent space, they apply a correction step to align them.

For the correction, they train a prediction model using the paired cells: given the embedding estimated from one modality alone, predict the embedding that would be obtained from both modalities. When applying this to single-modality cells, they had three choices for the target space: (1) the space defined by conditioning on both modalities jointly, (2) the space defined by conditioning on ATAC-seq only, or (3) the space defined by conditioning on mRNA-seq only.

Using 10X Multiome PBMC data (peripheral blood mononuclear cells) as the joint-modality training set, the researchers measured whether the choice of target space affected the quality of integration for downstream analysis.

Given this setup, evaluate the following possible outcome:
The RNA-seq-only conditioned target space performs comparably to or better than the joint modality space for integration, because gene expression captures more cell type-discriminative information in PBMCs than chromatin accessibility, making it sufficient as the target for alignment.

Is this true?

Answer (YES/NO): NO